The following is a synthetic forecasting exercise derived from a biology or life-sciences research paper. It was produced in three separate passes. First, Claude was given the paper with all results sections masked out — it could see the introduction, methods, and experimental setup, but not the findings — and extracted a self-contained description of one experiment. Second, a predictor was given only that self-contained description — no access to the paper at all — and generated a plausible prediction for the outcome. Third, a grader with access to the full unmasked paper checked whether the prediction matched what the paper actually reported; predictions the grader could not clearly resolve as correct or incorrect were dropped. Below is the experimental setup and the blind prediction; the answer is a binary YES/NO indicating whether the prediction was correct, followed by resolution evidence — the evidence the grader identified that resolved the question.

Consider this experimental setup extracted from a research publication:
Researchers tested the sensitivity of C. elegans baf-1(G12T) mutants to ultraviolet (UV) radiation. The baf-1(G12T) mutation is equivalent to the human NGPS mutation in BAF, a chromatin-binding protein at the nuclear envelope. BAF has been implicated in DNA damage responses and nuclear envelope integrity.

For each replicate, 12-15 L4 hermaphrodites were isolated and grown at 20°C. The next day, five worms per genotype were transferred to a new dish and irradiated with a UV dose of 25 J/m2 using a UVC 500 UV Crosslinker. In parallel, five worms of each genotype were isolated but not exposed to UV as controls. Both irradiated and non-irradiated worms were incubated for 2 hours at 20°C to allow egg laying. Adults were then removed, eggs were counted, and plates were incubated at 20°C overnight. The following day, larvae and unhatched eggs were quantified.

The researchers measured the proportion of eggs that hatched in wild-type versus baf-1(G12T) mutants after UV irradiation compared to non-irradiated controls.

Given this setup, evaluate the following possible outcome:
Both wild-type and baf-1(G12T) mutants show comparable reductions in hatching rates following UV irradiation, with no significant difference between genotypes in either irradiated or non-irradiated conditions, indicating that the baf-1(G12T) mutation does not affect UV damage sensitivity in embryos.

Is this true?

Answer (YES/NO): NO